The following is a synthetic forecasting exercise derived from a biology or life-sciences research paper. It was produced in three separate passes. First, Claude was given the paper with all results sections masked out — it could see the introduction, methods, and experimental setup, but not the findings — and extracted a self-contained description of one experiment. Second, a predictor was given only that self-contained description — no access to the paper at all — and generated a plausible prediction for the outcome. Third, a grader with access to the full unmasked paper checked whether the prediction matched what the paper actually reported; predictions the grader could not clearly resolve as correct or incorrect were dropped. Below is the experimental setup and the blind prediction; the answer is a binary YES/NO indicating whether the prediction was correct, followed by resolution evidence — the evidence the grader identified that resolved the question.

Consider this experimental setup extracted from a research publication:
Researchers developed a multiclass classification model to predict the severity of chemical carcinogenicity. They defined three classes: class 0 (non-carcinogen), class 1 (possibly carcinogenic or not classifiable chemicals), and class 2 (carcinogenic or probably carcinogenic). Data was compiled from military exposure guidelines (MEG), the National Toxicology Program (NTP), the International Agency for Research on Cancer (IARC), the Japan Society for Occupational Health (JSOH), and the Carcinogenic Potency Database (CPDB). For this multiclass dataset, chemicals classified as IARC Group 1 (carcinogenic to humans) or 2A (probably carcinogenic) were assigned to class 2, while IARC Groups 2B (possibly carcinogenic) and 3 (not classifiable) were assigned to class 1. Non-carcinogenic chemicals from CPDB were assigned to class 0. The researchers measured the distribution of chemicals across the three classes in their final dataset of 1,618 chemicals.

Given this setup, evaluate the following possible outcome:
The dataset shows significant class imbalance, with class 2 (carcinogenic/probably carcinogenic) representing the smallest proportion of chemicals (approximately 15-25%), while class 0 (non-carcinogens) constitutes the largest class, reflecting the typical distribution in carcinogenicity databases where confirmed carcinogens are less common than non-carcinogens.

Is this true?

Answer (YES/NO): NO